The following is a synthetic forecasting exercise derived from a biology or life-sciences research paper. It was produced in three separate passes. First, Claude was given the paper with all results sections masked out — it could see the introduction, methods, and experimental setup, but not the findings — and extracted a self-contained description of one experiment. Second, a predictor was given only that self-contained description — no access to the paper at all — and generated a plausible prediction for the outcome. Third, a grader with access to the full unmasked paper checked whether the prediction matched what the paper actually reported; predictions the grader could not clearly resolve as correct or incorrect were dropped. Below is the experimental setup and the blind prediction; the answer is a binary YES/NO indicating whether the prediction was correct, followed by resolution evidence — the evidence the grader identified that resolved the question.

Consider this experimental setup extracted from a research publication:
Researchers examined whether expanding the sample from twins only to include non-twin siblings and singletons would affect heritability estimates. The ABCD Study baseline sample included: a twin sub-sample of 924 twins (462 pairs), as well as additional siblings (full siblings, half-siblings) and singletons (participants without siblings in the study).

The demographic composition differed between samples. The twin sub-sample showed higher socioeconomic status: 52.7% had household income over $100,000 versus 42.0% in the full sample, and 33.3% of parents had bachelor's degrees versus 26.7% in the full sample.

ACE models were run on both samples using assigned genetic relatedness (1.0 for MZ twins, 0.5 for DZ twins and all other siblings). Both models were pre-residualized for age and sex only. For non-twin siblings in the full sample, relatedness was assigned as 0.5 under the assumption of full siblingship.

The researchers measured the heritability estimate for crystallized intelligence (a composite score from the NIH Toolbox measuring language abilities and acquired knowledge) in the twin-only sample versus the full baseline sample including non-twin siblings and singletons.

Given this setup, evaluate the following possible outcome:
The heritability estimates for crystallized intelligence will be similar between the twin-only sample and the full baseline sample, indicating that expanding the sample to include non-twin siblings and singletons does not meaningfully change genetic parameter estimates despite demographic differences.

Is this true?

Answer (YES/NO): NO